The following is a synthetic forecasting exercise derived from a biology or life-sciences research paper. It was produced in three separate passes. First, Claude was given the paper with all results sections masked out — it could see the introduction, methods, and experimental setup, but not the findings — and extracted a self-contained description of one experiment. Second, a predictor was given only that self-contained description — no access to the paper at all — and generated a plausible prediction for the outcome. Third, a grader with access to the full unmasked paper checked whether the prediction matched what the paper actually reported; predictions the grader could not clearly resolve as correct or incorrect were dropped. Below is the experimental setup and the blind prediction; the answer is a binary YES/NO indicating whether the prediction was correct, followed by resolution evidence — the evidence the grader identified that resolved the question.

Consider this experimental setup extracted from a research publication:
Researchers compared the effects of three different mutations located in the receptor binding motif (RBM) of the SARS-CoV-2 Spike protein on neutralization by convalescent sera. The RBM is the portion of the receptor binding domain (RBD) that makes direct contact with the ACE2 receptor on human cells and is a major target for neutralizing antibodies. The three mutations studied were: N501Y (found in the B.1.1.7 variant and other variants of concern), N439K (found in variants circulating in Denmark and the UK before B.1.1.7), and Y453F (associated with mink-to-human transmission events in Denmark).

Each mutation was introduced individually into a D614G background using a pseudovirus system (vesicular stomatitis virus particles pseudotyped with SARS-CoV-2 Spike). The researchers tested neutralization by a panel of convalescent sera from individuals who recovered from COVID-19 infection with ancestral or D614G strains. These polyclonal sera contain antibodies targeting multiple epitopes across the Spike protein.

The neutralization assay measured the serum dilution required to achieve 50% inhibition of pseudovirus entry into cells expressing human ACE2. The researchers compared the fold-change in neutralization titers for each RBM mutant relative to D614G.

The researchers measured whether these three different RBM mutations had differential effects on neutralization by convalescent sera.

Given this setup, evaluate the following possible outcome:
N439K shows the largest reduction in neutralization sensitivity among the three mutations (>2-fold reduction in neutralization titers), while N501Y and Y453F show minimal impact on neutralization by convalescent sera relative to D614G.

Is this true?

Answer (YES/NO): NO